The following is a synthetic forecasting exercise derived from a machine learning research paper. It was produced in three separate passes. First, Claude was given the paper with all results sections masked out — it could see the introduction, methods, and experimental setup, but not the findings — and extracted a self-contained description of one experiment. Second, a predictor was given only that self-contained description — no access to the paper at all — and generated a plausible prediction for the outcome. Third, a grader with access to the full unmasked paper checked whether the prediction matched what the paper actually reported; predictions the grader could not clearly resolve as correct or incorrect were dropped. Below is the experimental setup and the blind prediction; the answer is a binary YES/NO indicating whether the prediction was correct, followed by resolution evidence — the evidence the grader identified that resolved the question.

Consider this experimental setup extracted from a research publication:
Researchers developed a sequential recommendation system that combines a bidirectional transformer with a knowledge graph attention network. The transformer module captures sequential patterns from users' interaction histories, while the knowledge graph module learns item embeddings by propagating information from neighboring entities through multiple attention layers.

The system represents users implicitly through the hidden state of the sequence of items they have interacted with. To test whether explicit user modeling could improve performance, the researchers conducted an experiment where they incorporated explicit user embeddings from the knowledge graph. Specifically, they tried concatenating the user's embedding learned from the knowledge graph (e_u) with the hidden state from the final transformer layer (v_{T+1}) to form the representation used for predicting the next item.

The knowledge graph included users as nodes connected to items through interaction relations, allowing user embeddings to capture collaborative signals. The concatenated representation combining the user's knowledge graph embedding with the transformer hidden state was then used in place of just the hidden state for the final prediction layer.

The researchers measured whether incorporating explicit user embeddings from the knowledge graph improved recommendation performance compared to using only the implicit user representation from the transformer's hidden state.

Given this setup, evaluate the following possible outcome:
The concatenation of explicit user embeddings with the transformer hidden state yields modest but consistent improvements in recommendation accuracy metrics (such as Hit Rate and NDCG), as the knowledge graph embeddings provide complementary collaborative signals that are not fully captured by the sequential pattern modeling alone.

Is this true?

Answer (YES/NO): NO